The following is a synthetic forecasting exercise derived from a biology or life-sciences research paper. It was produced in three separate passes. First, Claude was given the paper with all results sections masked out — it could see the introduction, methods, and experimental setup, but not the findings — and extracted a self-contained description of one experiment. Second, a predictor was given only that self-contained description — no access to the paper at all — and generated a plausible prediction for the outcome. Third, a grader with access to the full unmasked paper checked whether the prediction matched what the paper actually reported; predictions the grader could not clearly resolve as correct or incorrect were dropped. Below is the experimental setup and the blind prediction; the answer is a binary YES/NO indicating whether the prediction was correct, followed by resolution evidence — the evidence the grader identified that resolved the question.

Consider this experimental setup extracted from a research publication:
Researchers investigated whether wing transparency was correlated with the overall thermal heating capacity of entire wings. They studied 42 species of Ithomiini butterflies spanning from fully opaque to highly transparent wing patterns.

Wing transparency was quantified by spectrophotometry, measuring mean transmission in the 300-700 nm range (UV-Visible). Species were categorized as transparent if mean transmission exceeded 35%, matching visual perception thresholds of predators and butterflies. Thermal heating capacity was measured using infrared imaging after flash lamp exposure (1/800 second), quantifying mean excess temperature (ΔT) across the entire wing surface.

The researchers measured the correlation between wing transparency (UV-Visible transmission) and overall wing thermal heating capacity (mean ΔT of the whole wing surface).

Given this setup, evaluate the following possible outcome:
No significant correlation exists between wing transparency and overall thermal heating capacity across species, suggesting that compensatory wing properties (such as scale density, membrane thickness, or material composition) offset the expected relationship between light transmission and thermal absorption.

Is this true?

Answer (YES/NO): NO